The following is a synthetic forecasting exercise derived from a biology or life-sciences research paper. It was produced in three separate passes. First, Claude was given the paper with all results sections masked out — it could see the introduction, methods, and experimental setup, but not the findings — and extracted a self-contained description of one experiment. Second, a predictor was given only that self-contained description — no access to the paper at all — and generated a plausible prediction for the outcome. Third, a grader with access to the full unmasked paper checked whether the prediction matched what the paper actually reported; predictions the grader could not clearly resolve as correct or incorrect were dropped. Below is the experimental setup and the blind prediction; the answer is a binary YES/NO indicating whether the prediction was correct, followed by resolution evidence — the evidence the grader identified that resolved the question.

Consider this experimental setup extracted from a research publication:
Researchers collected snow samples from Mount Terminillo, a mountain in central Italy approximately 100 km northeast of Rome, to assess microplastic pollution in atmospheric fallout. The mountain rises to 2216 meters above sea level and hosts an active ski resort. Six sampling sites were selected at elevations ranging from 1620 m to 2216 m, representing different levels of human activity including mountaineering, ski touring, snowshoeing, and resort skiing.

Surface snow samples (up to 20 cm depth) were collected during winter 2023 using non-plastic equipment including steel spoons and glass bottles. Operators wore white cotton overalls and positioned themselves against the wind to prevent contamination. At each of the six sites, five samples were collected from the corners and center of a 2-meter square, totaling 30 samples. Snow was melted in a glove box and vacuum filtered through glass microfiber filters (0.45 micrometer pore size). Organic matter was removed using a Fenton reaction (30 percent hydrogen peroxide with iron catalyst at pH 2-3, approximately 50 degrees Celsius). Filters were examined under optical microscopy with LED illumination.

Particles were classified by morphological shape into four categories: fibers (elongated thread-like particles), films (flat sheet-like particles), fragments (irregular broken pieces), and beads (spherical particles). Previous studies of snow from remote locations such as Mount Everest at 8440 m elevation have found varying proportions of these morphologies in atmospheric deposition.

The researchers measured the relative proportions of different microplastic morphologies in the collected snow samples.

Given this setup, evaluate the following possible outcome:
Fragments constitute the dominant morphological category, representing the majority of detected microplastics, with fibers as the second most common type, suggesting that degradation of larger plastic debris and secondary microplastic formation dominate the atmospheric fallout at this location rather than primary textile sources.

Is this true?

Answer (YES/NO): NO